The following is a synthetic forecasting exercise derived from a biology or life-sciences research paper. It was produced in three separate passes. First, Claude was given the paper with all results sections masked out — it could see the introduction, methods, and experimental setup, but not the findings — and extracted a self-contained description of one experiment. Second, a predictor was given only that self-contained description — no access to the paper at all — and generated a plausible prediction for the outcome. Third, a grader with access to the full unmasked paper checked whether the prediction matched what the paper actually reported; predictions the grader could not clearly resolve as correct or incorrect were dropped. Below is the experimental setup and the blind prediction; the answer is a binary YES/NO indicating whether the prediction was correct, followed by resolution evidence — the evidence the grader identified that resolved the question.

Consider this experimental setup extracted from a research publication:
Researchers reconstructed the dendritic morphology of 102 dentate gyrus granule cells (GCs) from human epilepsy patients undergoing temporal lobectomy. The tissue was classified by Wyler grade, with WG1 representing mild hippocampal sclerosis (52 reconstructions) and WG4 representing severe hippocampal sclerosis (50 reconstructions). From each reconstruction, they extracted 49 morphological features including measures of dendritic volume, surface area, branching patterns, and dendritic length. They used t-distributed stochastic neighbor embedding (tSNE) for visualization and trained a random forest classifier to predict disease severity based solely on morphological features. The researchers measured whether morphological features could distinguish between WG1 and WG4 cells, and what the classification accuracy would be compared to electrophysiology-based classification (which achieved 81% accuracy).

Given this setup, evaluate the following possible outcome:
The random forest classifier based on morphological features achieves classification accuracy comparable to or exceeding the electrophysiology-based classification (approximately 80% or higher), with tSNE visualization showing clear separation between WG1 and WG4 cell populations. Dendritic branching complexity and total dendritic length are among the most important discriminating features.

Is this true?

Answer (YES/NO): NO